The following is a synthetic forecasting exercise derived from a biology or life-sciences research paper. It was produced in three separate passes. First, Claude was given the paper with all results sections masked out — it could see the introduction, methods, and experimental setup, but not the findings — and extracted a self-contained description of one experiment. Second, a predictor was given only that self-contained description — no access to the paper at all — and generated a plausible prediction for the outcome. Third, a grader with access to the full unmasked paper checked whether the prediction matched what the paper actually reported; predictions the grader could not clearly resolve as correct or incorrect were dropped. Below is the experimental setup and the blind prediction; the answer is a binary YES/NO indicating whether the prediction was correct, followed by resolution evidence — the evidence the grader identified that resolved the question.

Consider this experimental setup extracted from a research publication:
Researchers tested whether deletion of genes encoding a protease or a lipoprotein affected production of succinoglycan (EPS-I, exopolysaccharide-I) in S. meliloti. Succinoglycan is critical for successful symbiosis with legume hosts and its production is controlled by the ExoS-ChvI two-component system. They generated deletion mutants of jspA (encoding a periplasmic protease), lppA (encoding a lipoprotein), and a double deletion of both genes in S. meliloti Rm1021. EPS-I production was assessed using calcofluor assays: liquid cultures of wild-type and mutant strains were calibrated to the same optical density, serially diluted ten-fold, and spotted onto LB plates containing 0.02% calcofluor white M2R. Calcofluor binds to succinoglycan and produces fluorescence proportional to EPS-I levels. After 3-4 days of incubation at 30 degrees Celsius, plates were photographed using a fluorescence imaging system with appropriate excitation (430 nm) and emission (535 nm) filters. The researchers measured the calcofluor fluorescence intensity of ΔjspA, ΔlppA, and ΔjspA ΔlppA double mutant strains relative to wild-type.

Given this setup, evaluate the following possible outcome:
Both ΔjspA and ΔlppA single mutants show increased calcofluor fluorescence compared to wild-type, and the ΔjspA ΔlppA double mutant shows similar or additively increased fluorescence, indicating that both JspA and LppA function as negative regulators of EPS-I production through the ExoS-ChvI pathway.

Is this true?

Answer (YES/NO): NO